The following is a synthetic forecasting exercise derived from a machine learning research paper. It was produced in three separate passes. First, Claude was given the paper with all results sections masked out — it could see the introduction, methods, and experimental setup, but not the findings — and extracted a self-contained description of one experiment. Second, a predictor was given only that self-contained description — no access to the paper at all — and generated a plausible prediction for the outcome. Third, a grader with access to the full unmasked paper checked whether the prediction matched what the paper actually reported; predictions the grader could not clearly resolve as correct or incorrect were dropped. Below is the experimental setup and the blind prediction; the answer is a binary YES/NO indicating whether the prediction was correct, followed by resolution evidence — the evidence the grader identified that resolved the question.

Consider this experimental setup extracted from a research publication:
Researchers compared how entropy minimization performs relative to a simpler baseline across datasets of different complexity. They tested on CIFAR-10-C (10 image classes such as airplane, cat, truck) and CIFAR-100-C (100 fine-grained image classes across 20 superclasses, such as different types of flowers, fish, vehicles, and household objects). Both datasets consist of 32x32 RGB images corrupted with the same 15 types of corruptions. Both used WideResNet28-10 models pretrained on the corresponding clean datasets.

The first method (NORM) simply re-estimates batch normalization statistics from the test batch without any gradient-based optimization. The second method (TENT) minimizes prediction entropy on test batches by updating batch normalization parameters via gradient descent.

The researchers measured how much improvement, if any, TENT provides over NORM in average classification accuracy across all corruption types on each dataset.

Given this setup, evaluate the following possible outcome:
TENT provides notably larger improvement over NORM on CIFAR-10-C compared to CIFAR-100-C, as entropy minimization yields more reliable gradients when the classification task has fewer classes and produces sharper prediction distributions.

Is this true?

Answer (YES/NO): NO